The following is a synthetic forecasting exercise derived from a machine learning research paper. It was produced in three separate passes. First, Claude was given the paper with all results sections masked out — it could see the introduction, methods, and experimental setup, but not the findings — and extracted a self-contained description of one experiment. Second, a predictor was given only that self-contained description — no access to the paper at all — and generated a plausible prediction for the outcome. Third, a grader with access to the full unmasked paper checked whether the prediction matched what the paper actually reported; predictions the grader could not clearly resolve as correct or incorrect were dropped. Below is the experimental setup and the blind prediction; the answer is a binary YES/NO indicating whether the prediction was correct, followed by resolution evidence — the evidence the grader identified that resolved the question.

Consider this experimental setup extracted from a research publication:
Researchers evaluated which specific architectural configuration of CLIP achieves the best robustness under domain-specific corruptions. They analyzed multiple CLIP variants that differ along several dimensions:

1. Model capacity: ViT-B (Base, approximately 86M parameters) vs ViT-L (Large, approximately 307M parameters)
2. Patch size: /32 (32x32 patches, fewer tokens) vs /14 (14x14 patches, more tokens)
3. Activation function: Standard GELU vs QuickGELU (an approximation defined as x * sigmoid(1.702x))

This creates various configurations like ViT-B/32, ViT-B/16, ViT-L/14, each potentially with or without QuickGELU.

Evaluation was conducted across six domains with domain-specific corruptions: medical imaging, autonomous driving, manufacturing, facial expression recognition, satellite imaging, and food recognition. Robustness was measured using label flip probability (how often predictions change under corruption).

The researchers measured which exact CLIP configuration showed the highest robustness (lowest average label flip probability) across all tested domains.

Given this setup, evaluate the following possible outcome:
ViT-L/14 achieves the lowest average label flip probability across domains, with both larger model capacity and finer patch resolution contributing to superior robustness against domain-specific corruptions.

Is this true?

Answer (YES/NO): NO